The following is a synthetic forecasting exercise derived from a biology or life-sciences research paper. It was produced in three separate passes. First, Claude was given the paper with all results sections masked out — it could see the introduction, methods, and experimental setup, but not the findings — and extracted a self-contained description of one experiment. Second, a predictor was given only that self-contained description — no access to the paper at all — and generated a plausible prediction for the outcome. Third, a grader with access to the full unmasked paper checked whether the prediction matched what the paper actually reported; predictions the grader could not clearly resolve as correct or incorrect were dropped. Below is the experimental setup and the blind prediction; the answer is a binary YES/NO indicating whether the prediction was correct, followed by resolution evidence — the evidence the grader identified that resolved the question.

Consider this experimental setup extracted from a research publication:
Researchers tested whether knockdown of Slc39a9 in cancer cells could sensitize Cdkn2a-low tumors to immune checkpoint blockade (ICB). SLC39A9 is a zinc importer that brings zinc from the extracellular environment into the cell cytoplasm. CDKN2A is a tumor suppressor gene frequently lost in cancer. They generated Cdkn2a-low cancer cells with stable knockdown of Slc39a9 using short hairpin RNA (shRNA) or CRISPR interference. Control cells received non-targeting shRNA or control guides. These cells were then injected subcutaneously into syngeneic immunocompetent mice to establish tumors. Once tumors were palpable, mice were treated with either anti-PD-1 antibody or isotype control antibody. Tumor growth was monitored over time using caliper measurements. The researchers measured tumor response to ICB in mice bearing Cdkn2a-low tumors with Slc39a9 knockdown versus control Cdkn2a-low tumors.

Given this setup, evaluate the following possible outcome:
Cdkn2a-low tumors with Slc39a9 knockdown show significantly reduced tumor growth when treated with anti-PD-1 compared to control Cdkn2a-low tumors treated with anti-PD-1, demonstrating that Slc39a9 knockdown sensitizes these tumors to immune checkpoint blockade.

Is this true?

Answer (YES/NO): YES